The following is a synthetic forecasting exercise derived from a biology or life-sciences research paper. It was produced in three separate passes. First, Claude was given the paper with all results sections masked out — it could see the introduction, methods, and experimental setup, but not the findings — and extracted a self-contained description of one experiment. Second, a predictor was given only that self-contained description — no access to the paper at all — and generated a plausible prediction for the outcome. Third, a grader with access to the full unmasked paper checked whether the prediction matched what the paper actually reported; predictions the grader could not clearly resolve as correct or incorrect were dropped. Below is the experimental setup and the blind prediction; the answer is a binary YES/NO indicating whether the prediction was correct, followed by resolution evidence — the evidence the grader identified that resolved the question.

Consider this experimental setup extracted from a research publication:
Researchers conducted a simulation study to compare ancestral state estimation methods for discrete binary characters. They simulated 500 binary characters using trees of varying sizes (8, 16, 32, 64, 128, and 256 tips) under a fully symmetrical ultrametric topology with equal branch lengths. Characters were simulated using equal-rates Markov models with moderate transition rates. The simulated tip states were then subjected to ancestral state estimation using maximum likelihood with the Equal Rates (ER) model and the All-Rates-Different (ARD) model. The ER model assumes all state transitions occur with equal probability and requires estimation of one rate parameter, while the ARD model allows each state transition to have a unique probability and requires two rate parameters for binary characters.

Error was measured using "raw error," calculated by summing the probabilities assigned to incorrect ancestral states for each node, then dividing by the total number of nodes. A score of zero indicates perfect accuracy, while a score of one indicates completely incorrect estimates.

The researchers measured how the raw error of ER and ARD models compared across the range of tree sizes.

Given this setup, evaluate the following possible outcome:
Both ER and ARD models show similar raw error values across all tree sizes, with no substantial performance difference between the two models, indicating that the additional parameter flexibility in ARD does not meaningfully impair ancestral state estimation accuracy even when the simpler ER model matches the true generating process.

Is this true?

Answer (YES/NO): NO